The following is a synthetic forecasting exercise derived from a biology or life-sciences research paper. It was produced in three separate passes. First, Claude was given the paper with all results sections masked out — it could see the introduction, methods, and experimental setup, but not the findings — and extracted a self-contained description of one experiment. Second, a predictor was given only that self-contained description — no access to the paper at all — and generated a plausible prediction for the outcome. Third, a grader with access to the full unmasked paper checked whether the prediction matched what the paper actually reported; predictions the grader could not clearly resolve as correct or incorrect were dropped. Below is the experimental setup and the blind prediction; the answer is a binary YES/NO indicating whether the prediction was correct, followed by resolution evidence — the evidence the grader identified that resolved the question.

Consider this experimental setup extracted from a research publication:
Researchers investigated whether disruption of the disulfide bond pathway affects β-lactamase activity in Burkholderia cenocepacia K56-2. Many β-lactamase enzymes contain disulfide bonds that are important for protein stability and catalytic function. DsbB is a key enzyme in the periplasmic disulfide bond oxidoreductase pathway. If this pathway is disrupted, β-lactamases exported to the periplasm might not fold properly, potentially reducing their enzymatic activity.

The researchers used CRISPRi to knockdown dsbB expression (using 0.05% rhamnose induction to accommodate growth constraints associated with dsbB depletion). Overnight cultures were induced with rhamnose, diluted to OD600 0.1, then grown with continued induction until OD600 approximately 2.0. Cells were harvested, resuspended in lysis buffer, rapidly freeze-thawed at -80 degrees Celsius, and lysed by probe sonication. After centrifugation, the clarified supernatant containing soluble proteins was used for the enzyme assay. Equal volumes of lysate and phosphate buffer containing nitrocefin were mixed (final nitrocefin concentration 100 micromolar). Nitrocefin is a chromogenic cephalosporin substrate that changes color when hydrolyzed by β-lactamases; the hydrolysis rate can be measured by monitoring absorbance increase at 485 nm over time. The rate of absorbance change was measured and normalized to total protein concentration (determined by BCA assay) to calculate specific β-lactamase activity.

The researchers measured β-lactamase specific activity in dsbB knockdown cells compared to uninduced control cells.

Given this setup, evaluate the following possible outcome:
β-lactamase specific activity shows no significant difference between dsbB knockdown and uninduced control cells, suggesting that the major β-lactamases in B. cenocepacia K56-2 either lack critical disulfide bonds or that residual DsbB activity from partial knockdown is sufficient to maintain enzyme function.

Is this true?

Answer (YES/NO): NO